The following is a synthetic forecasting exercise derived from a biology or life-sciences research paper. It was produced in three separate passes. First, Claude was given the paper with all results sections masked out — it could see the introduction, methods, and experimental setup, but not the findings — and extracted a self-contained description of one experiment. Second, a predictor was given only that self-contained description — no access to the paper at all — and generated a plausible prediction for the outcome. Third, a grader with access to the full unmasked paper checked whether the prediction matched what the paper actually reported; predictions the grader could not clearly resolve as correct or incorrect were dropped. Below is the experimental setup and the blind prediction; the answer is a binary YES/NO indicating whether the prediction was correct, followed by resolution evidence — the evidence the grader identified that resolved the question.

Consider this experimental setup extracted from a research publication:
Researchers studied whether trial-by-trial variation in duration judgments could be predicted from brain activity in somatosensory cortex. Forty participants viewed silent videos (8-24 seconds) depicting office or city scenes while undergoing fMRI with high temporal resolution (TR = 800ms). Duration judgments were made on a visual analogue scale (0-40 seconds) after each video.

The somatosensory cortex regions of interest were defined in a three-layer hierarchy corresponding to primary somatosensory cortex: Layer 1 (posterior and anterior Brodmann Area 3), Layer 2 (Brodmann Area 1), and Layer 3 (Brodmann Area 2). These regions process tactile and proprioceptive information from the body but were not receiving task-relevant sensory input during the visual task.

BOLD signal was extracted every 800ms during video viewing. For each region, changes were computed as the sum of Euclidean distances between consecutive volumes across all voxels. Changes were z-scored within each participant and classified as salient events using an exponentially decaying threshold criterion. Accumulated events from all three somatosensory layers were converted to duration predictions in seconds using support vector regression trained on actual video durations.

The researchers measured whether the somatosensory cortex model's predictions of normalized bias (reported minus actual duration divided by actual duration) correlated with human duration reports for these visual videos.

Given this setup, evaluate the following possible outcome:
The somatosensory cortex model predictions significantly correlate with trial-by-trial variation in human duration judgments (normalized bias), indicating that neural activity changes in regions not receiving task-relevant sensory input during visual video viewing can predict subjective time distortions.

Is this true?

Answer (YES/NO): NO